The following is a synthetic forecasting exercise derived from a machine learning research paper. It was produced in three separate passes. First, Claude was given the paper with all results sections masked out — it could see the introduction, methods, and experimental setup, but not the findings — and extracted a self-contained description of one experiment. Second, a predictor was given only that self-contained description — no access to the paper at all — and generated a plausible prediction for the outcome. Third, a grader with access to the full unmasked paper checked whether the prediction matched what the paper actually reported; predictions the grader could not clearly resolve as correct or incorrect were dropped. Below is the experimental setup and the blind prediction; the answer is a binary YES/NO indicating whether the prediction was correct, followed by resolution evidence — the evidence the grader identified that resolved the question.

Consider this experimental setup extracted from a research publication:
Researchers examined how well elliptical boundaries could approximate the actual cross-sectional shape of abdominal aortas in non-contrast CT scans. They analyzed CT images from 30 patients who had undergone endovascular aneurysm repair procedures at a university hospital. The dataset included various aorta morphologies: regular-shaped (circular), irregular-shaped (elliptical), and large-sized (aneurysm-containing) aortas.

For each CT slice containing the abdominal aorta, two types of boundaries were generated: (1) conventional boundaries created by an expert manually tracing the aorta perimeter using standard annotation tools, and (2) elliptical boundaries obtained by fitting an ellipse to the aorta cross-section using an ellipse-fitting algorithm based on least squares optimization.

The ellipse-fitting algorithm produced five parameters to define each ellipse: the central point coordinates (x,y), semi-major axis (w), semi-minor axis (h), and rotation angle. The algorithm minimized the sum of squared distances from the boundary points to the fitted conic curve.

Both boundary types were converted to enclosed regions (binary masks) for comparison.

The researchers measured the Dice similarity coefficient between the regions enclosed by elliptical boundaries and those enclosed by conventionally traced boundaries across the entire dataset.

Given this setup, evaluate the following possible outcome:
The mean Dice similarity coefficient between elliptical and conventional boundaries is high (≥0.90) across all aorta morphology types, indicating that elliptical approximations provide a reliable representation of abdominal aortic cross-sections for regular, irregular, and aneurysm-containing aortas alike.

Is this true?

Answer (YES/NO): YES